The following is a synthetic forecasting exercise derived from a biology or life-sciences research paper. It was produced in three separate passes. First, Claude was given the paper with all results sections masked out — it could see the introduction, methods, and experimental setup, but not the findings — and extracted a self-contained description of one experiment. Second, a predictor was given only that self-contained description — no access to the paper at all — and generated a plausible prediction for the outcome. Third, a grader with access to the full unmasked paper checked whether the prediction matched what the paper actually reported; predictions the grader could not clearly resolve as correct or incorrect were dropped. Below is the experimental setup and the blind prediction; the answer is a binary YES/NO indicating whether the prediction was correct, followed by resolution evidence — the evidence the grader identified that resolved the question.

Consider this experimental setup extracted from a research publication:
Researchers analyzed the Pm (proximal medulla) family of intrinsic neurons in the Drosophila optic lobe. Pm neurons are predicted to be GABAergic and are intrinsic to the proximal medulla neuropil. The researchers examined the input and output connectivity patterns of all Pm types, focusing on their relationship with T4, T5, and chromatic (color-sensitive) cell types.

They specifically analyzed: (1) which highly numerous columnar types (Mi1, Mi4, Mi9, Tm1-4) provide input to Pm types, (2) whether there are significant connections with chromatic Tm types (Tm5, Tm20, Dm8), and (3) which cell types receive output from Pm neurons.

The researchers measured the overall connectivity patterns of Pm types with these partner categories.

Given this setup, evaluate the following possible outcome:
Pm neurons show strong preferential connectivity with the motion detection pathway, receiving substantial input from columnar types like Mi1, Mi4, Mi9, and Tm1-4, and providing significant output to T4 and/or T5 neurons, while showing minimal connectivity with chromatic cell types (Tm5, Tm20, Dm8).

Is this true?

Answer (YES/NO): NO